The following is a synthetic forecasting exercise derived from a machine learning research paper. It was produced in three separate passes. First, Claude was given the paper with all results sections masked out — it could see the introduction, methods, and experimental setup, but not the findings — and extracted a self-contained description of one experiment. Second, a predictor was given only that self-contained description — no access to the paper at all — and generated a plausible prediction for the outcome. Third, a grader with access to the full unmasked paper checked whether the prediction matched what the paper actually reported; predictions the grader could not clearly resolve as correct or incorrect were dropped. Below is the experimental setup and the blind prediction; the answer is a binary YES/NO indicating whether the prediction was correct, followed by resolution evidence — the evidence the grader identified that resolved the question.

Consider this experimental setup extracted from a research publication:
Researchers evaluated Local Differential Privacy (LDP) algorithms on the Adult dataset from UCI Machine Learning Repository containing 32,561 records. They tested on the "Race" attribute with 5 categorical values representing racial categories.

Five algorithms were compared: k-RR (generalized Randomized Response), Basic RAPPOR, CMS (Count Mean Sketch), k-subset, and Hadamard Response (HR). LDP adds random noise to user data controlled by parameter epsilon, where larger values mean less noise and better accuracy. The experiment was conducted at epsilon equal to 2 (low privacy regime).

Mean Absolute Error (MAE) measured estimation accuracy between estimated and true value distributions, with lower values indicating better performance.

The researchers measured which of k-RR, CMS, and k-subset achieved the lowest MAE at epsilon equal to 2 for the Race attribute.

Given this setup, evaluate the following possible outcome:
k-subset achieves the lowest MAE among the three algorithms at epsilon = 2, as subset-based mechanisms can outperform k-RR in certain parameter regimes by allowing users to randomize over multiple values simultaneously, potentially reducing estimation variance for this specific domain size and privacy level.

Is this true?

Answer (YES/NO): NO